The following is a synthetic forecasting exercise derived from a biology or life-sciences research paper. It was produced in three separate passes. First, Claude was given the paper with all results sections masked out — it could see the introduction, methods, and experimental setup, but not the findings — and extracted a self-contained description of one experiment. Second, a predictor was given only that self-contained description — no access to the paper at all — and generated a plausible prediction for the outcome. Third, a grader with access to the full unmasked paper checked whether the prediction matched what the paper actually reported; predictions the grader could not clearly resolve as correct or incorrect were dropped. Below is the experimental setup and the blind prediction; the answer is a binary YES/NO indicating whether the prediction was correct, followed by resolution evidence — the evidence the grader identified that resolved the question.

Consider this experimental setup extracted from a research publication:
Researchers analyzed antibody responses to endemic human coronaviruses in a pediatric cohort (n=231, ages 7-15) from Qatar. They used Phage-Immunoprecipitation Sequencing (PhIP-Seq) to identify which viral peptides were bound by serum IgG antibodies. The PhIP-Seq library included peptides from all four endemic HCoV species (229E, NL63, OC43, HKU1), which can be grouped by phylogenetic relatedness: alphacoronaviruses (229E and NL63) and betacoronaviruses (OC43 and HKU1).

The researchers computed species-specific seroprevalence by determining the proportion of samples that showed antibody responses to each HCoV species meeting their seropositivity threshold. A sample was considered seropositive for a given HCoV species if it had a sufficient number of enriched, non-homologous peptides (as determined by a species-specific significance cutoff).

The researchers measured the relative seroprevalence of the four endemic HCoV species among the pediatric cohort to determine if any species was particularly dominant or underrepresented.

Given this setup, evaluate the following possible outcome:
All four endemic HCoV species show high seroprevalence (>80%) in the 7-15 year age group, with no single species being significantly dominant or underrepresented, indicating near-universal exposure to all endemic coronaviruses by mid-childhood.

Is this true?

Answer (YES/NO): NO